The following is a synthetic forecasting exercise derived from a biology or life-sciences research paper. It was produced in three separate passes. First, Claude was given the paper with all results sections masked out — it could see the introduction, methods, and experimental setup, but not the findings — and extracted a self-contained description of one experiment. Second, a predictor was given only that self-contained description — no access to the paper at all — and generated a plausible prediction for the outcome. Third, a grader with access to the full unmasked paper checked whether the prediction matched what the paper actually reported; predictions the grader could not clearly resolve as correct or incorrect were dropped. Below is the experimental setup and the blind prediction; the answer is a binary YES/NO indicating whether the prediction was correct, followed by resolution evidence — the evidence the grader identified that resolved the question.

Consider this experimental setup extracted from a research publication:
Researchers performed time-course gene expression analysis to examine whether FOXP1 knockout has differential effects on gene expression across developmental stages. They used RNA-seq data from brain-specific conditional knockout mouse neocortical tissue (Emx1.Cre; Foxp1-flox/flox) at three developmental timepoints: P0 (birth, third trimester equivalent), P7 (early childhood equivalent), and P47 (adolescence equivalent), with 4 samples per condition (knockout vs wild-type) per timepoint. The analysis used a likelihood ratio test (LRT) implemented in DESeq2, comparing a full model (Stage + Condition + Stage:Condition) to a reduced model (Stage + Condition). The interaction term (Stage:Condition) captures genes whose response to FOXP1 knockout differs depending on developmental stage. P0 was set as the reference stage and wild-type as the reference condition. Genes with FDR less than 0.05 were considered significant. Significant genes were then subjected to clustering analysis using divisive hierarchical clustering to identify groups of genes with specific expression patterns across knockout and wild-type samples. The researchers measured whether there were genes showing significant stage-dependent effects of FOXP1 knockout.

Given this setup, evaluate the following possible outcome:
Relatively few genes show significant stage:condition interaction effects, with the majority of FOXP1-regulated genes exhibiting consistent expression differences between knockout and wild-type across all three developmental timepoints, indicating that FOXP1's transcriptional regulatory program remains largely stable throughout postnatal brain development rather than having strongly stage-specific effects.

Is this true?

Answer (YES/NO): NO